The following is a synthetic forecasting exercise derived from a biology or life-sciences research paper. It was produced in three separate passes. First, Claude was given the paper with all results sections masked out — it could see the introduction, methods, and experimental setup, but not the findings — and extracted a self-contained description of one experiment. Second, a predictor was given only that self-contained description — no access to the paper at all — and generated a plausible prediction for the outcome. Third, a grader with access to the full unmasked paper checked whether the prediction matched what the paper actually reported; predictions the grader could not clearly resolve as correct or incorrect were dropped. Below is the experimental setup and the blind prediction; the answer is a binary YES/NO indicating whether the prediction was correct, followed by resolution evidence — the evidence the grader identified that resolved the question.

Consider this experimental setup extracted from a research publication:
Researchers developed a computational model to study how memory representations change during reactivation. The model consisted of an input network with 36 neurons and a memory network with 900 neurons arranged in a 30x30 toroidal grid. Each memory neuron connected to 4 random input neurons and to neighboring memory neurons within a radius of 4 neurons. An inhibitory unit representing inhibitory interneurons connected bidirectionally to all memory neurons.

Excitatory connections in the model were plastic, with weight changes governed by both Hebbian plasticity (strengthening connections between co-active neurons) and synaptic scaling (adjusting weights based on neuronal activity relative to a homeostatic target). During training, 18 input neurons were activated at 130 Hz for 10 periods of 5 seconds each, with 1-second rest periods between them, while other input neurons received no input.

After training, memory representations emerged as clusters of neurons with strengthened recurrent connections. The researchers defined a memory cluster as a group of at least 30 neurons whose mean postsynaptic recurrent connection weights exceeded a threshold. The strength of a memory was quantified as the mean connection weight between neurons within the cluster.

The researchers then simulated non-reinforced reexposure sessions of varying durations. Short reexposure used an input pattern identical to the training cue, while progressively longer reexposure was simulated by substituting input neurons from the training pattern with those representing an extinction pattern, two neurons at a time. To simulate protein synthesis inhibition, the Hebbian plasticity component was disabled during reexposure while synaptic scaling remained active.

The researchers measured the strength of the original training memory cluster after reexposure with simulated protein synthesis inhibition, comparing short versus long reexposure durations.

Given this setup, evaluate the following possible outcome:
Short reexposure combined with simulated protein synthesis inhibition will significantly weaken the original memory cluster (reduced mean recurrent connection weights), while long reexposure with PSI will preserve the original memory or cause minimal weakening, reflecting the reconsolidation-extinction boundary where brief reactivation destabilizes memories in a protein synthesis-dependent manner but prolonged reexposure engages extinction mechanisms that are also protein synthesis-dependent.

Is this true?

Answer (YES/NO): NO